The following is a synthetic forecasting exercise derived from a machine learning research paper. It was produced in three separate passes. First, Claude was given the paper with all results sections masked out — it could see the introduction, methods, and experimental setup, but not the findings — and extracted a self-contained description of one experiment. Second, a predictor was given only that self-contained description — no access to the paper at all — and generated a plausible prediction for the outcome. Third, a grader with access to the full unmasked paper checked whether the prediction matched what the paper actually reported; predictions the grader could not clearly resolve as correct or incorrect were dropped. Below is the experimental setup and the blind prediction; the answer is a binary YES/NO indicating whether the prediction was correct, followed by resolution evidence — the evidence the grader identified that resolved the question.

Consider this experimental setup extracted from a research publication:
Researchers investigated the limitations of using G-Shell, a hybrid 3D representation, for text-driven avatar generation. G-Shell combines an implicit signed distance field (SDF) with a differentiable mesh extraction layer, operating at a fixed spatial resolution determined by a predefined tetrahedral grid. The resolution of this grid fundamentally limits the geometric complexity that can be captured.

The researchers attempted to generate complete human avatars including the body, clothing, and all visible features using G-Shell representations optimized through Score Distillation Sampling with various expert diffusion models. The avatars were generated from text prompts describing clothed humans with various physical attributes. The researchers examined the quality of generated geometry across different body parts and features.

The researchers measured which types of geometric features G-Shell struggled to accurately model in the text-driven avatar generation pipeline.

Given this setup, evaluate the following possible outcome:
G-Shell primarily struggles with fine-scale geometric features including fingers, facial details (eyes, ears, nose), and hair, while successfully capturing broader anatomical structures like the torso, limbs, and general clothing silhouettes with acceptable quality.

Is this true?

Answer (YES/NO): NO